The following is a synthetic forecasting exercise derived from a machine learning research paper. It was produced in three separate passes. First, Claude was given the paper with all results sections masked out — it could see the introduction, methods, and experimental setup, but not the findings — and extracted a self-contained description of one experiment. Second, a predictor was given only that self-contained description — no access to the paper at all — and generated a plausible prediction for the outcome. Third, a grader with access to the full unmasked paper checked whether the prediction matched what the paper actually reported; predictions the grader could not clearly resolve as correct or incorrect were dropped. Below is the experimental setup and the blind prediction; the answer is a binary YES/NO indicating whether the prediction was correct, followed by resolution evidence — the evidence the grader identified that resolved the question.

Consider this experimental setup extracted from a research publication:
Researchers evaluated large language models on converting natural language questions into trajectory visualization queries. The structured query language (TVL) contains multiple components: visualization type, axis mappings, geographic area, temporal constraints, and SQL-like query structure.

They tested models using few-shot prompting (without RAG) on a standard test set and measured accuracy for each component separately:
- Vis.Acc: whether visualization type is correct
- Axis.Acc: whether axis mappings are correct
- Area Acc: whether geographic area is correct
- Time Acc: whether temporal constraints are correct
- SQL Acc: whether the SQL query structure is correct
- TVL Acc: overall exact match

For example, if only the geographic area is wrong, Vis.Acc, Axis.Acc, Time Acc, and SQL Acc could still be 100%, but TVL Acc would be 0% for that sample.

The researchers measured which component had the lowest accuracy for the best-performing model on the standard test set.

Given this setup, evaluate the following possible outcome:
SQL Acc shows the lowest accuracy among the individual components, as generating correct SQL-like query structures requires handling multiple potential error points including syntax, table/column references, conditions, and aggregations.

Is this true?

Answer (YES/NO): YES